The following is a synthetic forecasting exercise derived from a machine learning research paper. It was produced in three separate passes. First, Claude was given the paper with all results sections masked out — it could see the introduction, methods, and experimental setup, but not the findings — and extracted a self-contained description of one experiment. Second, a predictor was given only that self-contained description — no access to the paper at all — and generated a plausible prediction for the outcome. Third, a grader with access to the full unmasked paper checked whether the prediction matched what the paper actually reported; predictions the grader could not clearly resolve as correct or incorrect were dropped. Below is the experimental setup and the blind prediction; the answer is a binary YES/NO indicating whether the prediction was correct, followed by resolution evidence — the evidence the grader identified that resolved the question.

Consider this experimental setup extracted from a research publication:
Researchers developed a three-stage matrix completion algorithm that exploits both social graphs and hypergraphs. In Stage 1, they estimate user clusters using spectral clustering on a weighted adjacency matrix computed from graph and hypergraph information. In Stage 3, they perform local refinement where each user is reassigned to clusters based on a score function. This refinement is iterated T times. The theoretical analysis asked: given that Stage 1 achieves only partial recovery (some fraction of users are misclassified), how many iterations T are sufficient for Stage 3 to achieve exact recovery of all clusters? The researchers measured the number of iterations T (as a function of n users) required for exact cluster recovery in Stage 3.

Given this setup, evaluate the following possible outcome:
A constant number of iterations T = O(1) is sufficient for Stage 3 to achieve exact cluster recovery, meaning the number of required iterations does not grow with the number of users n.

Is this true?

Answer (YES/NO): NO